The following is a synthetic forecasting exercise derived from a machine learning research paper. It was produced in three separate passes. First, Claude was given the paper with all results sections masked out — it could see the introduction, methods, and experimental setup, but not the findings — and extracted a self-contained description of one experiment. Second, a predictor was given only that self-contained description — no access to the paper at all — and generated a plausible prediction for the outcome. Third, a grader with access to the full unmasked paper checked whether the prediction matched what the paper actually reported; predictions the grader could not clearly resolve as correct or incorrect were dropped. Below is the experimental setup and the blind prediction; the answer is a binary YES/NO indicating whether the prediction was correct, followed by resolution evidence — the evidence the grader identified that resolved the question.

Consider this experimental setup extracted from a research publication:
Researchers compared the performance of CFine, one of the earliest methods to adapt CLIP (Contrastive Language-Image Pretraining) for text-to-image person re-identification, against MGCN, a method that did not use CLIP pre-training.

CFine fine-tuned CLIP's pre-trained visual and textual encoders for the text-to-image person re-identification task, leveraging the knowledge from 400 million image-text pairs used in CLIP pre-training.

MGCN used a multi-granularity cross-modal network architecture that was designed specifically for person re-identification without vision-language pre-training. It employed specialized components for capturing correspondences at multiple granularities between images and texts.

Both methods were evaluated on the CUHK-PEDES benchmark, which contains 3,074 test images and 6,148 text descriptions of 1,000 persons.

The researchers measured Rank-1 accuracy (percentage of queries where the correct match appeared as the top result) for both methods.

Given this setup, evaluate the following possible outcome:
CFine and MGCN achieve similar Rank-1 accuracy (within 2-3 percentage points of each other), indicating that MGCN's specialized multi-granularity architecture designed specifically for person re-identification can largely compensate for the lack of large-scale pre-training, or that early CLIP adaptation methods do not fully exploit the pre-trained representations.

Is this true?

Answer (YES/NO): YES